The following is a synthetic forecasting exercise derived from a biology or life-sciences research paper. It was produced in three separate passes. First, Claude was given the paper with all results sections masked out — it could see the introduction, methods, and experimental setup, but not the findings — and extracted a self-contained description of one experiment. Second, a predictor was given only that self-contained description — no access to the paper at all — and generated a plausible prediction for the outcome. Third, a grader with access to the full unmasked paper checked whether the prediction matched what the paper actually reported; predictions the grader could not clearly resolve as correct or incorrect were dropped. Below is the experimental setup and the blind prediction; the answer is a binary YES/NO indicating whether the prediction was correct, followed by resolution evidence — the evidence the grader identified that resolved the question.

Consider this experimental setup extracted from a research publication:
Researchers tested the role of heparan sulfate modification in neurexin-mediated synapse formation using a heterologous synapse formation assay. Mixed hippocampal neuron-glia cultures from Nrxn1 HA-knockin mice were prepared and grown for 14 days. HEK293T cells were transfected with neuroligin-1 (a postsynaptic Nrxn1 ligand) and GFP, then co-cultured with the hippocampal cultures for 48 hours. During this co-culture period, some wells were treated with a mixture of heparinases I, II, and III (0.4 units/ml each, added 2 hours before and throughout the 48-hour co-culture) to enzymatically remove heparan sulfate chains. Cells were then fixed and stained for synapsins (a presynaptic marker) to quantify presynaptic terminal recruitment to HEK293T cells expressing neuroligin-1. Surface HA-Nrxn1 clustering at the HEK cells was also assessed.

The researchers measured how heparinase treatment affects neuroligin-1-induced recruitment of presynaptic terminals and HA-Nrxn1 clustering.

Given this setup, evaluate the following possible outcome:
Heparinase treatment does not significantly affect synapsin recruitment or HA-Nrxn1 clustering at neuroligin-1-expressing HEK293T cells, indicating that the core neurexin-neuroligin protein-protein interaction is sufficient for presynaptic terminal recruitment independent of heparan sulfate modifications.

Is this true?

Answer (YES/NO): NO